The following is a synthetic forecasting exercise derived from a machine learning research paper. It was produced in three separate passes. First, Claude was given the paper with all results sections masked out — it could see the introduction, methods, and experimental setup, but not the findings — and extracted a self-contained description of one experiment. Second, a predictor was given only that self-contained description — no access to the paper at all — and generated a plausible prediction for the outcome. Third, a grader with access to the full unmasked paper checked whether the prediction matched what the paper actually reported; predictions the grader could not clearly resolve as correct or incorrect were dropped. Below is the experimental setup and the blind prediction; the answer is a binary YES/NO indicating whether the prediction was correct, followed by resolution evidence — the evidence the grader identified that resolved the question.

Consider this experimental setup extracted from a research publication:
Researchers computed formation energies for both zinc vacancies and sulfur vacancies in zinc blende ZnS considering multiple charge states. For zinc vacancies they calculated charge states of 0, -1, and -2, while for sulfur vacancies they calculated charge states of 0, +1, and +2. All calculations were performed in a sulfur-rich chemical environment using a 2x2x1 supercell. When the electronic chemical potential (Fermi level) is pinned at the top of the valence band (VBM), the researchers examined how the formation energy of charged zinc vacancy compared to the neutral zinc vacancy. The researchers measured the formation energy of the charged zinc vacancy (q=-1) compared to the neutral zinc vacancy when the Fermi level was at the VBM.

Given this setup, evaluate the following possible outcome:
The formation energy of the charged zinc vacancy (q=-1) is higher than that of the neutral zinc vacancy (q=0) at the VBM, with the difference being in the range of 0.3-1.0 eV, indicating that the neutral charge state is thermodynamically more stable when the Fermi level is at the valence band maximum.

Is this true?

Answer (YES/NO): NO